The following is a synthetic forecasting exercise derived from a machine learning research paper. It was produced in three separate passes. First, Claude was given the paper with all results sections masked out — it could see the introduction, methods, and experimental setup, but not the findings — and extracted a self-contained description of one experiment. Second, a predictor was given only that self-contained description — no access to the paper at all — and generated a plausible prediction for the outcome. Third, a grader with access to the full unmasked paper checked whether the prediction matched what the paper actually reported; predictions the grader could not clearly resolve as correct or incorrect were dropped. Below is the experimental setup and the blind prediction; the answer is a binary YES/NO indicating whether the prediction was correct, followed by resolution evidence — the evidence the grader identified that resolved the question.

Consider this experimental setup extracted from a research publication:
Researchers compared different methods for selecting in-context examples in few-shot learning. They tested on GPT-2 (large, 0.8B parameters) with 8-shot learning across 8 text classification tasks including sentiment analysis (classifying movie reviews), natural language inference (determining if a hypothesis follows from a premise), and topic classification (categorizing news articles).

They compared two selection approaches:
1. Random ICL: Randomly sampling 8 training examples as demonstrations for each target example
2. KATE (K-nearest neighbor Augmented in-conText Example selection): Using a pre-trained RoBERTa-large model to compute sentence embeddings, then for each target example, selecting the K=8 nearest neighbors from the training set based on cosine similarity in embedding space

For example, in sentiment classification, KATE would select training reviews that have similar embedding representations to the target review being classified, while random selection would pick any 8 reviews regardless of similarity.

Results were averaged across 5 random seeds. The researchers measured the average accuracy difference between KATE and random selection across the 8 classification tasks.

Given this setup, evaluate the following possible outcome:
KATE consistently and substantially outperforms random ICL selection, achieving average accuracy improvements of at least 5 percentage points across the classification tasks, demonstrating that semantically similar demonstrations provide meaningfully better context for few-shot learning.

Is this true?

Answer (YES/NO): NO